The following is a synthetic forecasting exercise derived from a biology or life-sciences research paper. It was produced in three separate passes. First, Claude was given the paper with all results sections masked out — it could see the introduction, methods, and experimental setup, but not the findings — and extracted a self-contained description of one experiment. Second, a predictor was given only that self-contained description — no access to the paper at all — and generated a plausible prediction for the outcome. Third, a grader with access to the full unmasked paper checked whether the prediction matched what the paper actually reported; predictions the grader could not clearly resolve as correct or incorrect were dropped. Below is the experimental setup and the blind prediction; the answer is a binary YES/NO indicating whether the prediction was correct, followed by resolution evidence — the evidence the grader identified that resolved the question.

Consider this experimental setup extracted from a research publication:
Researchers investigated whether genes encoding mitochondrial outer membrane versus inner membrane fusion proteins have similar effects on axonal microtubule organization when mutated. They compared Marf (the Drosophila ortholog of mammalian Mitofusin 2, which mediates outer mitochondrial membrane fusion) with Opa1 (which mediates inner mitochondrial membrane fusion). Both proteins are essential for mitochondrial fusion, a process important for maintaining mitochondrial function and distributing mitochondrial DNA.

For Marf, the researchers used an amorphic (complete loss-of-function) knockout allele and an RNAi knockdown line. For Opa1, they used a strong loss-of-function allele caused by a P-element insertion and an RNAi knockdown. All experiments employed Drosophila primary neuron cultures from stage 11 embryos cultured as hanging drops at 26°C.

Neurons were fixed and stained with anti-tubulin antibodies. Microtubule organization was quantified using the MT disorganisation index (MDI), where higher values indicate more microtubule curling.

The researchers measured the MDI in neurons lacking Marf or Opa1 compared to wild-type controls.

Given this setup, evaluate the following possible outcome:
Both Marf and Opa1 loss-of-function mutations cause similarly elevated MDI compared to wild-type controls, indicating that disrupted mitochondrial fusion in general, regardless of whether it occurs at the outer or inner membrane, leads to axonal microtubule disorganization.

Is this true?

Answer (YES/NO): NO